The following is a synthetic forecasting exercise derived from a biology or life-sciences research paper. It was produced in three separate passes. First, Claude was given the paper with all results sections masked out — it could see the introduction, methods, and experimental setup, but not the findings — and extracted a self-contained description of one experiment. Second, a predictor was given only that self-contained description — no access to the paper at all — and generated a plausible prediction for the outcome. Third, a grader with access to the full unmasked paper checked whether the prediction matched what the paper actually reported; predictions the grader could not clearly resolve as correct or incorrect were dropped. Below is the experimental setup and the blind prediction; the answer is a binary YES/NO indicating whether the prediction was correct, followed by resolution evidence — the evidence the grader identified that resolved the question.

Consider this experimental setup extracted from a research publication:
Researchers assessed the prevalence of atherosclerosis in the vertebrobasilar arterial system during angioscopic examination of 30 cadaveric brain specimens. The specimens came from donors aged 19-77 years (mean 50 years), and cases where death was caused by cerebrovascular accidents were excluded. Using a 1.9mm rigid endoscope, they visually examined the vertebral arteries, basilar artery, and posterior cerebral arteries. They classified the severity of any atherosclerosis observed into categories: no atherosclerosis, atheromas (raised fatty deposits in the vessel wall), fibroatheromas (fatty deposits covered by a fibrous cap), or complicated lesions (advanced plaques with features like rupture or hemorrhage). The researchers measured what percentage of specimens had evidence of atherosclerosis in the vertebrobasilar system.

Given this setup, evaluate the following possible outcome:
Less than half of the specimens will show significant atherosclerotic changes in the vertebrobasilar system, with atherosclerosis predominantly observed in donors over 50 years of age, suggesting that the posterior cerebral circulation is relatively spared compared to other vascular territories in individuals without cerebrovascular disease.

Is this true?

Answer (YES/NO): NO